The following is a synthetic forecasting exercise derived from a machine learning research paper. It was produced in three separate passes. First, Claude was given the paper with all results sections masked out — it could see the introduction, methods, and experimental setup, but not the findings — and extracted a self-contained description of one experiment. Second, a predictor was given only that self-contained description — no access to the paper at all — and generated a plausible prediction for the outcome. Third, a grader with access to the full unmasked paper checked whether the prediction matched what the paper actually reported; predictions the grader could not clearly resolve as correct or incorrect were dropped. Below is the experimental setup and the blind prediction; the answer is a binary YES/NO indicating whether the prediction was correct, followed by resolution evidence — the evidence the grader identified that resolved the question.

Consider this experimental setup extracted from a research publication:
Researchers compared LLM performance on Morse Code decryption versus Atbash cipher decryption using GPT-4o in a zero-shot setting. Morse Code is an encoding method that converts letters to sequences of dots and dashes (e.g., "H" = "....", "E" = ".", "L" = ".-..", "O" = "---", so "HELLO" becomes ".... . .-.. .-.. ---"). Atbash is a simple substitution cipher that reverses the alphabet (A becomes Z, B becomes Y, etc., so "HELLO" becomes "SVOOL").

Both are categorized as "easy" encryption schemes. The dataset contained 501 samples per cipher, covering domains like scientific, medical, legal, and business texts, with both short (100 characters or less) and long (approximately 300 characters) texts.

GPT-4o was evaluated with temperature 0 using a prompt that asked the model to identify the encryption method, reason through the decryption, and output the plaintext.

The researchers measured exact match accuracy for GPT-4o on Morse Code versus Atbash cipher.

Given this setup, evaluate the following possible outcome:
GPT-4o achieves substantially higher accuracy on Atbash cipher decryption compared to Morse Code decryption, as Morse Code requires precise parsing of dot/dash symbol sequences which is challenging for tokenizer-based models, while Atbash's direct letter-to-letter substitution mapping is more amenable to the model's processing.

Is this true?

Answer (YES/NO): NO